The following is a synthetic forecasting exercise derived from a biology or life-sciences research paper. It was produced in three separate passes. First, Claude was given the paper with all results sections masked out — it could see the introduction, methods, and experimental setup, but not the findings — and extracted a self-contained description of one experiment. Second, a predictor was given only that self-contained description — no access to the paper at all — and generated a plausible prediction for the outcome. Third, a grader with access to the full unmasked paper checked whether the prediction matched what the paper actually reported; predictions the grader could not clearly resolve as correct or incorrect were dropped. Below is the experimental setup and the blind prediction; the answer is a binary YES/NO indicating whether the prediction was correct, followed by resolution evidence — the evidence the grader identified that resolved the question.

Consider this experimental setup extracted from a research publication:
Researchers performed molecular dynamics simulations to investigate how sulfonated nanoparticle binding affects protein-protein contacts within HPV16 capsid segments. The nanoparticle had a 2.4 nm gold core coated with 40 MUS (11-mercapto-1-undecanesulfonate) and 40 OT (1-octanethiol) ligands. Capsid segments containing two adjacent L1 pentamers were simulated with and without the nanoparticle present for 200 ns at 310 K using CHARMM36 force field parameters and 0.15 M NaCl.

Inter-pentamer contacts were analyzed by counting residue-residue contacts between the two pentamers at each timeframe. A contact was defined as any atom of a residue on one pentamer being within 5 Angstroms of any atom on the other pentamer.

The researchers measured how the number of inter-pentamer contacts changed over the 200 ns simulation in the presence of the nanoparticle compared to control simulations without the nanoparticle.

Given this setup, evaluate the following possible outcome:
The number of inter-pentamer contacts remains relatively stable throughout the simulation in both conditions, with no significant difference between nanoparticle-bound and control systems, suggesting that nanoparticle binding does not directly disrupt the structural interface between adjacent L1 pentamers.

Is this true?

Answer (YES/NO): NO